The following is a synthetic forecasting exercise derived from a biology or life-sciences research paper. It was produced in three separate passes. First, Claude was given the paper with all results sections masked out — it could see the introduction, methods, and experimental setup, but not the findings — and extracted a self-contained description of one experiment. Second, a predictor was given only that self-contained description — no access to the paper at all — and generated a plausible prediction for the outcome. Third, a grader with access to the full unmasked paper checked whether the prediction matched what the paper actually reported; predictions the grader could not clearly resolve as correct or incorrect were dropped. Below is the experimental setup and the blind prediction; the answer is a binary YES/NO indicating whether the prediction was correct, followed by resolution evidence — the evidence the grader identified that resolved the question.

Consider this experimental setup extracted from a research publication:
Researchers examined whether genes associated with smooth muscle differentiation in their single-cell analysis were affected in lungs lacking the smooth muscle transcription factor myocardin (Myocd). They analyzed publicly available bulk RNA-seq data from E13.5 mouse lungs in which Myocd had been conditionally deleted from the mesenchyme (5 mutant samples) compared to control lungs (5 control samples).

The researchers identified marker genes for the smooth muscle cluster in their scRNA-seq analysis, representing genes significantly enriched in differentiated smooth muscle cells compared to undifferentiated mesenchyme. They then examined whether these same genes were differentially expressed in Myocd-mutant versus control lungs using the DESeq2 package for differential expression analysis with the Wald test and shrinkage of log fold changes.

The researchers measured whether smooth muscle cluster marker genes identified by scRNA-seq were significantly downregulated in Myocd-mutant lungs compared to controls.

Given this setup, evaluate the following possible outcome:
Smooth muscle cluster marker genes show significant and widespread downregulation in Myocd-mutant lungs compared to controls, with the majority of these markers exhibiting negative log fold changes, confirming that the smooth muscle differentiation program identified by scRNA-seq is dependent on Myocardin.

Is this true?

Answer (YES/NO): NO